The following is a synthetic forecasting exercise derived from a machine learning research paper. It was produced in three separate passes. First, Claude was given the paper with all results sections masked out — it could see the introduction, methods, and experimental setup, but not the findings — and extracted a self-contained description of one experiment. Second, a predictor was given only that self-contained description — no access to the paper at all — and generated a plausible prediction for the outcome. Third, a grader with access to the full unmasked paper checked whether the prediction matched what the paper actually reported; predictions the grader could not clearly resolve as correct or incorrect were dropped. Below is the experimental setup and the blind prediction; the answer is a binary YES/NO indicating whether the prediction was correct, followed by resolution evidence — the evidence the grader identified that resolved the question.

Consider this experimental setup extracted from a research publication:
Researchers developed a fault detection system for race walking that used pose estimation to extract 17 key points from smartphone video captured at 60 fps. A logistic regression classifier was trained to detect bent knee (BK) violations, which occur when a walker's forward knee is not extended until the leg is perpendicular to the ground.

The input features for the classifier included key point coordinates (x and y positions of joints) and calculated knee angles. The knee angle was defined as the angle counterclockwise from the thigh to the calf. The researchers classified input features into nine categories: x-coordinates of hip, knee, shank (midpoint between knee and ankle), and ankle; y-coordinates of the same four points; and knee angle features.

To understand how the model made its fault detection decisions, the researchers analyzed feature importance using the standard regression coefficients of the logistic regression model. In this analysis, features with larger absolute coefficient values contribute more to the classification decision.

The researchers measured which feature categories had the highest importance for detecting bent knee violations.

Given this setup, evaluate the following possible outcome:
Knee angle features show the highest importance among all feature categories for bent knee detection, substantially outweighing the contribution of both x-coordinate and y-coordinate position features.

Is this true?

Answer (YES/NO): YES